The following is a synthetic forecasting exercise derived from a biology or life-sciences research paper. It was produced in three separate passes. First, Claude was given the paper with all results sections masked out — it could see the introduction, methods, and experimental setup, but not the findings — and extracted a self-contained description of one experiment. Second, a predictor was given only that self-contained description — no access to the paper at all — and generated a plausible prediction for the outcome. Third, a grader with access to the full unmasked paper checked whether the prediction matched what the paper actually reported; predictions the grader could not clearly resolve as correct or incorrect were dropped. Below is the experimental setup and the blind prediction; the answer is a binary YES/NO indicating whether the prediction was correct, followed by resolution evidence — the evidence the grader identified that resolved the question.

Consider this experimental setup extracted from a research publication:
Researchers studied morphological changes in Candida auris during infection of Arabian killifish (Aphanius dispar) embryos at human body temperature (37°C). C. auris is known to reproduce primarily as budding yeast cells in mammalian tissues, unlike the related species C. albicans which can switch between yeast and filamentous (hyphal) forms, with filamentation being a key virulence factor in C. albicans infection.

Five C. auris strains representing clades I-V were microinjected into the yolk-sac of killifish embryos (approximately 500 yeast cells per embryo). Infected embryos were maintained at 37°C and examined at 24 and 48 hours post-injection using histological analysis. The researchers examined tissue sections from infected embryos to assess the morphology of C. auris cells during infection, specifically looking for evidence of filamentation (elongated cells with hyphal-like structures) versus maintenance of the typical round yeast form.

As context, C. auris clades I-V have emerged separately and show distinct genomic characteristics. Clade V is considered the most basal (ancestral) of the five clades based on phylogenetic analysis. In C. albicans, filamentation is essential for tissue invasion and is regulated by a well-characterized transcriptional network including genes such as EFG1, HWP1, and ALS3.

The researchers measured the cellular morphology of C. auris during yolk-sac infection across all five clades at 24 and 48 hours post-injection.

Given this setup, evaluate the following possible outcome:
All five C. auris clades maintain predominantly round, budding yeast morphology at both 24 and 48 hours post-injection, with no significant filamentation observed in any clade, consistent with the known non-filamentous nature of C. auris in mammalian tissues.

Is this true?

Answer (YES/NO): NO